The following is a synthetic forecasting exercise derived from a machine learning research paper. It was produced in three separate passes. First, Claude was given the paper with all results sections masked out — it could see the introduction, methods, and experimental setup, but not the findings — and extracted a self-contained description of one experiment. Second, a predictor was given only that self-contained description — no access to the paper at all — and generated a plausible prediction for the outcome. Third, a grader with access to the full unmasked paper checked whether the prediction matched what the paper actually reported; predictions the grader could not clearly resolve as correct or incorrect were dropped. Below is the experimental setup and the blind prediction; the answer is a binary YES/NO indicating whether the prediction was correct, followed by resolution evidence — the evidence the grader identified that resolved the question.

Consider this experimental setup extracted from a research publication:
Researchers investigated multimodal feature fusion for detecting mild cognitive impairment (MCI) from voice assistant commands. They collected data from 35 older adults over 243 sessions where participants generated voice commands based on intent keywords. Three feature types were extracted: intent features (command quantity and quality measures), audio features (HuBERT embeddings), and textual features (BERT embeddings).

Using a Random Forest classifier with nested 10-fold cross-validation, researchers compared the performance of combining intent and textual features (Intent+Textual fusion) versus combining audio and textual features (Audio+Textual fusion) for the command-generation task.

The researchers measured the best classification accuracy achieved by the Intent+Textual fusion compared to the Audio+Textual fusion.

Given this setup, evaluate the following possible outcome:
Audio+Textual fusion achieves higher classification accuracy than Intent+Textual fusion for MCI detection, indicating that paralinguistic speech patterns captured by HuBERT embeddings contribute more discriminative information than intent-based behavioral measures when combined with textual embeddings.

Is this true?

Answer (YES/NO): YES